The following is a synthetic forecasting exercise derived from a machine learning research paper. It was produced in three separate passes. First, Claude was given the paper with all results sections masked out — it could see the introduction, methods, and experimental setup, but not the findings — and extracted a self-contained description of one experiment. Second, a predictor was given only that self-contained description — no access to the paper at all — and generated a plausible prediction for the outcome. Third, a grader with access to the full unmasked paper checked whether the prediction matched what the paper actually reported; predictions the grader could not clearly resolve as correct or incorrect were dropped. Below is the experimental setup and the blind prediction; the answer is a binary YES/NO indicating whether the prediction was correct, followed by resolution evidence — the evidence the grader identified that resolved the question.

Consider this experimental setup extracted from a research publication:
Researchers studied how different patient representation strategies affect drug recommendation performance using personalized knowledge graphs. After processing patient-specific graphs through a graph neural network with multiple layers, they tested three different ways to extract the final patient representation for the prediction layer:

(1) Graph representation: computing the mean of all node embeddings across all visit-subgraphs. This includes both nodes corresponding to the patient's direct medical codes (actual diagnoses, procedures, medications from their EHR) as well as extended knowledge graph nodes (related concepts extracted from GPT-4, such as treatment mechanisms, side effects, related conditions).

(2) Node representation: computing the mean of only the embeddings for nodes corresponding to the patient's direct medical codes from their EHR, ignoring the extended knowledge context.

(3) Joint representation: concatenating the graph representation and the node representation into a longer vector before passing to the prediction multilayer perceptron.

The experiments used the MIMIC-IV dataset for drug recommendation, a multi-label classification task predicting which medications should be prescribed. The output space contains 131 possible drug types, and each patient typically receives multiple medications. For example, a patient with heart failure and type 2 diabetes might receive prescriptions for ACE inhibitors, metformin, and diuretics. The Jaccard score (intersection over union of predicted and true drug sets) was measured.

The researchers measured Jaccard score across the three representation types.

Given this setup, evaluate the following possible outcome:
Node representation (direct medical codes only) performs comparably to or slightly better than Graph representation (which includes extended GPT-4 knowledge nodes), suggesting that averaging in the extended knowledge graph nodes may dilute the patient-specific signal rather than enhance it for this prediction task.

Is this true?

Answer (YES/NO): YES